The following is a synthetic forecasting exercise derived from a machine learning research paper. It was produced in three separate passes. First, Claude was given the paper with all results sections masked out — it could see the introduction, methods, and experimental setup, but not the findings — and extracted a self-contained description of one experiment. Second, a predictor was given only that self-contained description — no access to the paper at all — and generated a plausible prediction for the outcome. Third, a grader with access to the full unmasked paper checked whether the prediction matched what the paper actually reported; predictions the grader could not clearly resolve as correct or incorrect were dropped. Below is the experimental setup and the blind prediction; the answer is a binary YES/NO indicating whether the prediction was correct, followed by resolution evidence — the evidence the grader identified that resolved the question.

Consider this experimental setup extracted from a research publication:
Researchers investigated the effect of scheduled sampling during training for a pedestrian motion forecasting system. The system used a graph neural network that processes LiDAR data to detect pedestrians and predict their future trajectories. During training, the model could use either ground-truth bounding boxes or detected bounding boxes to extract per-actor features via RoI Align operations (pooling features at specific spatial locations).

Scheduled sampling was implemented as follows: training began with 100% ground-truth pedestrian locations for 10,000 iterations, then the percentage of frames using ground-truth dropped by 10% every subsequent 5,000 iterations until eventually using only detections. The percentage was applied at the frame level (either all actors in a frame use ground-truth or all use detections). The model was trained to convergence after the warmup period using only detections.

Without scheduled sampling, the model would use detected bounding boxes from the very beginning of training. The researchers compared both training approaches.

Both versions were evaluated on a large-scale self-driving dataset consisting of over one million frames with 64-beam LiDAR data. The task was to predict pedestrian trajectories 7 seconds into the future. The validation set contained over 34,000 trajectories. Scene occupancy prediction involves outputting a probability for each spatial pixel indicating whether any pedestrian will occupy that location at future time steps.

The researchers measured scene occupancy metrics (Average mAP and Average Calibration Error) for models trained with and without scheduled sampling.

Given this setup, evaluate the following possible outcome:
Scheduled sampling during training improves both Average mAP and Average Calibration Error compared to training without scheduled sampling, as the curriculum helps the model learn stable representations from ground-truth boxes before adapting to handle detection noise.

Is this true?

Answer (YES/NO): YES